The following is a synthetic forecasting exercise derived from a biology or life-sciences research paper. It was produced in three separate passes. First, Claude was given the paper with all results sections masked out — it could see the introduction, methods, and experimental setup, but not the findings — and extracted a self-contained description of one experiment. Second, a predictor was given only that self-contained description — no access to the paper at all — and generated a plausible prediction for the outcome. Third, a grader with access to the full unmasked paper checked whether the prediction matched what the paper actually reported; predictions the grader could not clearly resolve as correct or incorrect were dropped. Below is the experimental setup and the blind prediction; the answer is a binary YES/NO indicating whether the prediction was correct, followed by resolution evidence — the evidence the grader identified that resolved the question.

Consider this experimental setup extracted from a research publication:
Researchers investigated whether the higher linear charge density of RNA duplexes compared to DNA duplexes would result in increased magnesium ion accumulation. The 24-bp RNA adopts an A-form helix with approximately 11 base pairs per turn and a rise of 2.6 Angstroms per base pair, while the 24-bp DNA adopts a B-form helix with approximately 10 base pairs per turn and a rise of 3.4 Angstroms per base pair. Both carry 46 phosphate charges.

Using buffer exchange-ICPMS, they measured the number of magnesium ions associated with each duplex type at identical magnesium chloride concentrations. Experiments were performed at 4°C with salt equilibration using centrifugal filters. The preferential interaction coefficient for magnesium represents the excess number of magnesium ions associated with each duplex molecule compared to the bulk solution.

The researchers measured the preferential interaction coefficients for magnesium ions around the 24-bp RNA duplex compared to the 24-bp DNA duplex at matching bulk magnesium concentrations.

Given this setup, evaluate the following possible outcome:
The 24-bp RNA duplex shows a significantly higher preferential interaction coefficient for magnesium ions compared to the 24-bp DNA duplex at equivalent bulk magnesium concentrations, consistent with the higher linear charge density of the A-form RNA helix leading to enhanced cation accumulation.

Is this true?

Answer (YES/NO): NO